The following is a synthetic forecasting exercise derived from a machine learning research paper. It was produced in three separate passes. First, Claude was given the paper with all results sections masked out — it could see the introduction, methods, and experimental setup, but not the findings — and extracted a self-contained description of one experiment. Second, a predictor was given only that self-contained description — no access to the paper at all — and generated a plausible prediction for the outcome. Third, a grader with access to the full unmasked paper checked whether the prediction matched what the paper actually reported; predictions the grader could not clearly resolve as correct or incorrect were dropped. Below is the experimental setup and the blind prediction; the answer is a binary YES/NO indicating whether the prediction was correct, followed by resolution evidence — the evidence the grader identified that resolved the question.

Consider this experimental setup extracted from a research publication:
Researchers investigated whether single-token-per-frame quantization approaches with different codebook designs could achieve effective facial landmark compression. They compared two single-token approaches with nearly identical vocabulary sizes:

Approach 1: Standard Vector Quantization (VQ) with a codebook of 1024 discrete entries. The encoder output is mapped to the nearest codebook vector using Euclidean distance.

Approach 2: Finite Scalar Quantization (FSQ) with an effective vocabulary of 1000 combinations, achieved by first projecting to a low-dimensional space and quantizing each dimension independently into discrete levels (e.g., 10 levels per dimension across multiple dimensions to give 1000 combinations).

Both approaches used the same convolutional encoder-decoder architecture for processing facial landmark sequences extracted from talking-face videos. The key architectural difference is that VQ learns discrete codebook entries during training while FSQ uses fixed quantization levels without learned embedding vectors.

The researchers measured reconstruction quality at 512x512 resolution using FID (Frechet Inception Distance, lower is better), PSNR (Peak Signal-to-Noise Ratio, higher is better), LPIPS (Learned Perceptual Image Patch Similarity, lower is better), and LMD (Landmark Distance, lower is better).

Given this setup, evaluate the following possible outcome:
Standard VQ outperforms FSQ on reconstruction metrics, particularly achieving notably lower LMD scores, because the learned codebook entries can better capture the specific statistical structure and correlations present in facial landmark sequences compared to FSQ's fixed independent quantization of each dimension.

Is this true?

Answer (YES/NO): NO